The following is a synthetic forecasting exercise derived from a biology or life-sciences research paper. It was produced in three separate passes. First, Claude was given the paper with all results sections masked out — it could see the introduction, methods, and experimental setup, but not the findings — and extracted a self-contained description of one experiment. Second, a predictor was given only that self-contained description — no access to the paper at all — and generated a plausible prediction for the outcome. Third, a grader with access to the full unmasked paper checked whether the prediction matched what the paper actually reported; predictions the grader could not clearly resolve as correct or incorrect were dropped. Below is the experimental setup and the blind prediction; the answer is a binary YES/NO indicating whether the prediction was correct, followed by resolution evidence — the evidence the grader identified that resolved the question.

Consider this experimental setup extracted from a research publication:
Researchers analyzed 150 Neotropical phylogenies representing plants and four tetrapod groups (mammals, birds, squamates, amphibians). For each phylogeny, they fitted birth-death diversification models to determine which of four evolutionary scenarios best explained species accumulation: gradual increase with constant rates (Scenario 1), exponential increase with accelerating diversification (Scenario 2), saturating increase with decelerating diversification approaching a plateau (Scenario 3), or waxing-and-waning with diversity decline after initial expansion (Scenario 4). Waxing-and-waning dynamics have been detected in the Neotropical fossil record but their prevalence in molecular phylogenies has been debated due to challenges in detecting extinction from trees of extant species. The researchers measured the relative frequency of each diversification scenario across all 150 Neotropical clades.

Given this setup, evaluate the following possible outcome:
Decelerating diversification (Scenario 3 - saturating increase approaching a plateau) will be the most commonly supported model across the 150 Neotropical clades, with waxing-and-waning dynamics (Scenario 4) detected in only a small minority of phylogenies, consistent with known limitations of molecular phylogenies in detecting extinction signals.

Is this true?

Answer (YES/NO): NO